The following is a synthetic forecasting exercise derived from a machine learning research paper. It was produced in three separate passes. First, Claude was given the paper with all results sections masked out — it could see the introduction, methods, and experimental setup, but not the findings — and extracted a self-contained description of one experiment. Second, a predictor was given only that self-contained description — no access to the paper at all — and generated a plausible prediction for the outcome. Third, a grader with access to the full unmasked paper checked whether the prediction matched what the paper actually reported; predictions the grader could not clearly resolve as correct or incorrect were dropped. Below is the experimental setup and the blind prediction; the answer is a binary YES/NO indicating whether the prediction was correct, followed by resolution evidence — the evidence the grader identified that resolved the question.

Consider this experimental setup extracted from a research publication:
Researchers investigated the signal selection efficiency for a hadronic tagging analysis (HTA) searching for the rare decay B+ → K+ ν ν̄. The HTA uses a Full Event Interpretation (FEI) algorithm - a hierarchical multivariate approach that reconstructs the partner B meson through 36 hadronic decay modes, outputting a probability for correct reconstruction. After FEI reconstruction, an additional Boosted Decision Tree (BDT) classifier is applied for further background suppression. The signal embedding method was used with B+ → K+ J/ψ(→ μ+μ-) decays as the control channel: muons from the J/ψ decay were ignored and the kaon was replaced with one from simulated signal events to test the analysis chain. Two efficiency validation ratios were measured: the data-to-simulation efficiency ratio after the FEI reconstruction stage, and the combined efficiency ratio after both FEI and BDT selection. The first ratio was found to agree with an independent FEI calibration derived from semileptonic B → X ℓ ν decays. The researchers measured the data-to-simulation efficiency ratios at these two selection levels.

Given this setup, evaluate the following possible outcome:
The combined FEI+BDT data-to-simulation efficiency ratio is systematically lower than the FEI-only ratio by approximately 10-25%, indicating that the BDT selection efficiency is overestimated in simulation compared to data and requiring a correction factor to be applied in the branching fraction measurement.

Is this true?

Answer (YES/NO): YES